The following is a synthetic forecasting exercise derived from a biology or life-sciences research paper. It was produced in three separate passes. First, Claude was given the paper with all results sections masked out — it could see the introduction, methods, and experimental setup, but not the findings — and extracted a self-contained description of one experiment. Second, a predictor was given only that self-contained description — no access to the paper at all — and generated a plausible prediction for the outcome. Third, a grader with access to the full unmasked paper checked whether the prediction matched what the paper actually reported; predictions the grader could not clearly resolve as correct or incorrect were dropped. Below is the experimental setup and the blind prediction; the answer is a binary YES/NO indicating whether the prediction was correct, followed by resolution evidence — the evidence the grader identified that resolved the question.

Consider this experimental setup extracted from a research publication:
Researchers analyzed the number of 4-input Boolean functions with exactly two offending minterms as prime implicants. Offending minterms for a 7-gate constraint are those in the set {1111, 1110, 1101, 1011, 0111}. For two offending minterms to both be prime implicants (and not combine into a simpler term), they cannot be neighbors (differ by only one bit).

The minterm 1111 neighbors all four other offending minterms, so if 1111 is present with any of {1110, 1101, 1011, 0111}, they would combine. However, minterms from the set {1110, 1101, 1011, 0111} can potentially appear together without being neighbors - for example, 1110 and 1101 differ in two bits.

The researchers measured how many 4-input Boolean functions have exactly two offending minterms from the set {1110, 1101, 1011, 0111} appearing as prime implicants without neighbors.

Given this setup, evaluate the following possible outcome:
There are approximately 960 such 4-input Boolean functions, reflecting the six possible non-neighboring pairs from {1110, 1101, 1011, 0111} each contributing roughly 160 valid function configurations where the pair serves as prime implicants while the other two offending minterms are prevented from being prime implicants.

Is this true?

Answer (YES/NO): YES